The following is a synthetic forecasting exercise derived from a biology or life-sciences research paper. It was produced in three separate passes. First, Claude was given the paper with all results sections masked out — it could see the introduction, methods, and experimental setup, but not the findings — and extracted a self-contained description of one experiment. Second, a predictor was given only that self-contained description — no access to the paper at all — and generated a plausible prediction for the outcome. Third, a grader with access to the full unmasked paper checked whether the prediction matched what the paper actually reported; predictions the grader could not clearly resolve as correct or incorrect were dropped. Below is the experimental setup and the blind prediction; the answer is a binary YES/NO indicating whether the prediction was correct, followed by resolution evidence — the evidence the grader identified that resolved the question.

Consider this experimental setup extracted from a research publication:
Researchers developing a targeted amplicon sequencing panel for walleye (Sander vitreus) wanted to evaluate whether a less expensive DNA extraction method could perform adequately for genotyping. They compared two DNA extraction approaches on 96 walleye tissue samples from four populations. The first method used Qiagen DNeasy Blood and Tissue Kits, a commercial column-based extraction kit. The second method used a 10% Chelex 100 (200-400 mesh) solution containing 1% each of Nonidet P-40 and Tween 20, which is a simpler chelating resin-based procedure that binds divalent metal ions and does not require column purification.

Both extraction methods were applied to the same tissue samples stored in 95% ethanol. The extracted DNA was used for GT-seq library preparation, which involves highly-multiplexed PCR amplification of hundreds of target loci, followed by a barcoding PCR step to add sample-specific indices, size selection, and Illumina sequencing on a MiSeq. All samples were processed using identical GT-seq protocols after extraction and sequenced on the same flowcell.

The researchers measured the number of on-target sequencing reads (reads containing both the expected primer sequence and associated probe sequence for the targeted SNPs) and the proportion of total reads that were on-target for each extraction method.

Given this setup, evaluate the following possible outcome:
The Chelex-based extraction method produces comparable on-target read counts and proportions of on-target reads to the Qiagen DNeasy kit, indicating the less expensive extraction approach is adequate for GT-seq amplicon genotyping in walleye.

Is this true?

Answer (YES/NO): NO